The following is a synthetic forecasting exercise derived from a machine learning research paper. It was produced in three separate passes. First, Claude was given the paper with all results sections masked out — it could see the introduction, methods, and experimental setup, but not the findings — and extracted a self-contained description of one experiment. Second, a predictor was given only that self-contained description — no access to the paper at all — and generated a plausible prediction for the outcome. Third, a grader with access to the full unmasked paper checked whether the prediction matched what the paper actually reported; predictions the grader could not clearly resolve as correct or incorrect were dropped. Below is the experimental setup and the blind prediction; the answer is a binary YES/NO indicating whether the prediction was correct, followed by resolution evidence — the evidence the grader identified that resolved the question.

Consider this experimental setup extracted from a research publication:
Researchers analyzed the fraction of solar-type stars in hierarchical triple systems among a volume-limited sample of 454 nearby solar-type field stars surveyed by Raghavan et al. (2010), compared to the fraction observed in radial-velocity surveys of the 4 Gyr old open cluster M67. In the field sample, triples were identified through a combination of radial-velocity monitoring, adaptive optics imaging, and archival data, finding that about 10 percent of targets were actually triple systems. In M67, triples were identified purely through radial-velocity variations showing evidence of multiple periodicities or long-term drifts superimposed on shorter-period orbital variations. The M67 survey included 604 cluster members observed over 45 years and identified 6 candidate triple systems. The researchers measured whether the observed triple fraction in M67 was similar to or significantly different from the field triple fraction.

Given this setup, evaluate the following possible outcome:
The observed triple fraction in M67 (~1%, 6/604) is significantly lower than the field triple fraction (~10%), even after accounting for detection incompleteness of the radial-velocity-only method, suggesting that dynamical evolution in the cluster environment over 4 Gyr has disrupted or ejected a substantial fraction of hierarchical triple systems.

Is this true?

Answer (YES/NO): NO